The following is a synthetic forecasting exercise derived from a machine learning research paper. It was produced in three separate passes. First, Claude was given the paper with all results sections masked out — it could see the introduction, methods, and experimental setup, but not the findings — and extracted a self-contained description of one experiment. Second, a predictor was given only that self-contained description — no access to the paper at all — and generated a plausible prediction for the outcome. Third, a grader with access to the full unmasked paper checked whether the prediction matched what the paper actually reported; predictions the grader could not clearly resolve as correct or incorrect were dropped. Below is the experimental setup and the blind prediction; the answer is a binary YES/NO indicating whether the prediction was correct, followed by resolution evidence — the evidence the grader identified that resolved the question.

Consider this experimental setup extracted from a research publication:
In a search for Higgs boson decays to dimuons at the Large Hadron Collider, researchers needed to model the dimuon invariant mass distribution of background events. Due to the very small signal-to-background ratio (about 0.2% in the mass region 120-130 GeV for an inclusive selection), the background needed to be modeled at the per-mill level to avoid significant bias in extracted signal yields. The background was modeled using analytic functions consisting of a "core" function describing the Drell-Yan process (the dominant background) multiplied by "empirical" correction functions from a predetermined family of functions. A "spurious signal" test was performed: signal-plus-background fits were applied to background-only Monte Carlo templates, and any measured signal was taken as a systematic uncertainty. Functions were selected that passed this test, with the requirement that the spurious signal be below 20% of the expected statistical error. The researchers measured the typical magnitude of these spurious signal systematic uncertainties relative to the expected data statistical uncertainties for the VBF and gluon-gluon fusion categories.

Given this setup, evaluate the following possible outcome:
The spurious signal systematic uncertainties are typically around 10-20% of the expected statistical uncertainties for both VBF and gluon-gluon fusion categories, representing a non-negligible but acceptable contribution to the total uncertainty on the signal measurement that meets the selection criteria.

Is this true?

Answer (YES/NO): NO